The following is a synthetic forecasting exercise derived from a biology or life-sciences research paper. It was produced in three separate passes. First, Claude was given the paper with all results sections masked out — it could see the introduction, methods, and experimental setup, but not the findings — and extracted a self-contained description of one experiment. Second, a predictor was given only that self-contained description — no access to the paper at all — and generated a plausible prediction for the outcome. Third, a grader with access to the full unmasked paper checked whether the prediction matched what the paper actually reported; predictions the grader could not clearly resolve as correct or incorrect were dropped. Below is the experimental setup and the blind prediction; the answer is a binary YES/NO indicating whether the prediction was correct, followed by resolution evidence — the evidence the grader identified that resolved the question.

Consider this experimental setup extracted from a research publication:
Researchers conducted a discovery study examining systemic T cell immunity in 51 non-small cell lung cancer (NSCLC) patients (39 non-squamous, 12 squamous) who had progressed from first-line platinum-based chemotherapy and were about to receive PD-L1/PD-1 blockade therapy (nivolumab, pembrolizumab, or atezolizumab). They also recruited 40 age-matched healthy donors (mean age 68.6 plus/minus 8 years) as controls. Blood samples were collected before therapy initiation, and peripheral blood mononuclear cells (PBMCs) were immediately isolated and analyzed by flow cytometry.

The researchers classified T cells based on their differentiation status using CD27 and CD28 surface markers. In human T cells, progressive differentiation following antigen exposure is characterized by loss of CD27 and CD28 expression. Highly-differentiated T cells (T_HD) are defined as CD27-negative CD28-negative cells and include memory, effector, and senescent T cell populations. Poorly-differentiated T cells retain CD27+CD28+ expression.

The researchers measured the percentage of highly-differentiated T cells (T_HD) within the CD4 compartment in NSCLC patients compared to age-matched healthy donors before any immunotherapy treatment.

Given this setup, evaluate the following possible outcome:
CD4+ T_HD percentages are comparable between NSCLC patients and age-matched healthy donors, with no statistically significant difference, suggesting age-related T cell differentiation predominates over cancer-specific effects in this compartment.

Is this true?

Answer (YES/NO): NO